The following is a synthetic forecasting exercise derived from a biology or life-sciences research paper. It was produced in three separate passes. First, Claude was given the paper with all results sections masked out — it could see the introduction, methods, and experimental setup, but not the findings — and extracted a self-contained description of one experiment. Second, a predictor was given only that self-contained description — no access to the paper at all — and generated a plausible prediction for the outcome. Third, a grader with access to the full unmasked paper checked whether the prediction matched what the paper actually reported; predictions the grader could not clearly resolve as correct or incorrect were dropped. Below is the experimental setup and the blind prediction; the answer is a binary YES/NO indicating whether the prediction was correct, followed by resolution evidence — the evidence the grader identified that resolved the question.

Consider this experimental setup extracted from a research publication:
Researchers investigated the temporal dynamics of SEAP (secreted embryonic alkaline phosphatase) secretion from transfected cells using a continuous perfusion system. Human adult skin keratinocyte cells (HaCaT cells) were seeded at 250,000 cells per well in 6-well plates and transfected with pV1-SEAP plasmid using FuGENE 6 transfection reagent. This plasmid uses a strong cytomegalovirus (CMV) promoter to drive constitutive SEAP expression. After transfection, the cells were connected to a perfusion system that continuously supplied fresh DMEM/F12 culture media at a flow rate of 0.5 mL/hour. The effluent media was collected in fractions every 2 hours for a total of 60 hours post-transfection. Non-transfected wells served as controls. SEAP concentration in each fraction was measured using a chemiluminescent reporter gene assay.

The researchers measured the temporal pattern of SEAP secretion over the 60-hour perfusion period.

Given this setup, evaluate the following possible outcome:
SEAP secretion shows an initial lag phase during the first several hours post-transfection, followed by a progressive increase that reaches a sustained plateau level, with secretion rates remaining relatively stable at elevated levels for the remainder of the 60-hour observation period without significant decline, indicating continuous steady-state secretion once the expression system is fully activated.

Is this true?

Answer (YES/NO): NO